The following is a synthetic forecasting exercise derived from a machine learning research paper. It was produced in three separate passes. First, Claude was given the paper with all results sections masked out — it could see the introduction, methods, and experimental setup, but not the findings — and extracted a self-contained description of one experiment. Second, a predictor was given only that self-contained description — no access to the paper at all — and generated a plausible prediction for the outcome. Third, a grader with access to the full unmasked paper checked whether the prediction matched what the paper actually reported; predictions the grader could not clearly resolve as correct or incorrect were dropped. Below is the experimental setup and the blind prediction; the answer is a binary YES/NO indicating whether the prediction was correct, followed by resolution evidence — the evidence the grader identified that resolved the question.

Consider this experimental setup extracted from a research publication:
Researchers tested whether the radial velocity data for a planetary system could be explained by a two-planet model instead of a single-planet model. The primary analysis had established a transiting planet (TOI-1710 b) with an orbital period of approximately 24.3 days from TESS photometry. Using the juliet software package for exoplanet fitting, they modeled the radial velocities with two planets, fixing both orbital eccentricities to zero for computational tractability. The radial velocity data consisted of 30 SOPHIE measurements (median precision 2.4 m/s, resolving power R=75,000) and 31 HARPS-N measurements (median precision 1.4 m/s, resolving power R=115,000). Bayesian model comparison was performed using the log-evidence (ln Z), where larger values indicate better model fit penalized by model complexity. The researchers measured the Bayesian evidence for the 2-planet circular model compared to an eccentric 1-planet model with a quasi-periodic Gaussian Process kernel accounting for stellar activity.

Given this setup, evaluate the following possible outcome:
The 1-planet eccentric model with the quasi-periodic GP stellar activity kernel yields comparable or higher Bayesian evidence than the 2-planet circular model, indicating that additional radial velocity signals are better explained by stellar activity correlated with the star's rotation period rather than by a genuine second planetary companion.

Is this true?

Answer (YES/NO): NO